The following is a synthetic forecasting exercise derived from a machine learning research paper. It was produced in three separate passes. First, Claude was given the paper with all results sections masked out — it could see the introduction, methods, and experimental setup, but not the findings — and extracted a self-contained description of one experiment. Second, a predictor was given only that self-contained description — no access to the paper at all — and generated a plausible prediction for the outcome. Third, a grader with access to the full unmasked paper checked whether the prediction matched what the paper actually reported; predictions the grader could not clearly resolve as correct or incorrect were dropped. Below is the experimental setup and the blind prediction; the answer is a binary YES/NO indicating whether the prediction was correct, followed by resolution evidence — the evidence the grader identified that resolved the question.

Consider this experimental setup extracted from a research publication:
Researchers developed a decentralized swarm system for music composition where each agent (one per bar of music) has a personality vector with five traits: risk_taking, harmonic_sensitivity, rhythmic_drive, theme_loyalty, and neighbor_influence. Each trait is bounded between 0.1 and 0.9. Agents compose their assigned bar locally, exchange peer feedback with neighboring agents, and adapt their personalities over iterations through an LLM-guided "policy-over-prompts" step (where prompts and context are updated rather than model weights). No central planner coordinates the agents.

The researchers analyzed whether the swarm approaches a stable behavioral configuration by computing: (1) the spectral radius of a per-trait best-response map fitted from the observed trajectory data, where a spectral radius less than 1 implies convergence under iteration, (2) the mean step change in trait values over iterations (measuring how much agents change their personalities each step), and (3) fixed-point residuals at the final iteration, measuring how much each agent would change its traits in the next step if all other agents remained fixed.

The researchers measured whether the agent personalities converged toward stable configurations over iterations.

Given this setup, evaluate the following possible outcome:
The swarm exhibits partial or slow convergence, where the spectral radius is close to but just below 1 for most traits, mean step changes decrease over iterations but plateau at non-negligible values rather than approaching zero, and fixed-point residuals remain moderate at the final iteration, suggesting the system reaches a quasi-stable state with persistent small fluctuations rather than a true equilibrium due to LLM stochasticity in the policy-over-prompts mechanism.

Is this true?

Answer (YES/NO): NO